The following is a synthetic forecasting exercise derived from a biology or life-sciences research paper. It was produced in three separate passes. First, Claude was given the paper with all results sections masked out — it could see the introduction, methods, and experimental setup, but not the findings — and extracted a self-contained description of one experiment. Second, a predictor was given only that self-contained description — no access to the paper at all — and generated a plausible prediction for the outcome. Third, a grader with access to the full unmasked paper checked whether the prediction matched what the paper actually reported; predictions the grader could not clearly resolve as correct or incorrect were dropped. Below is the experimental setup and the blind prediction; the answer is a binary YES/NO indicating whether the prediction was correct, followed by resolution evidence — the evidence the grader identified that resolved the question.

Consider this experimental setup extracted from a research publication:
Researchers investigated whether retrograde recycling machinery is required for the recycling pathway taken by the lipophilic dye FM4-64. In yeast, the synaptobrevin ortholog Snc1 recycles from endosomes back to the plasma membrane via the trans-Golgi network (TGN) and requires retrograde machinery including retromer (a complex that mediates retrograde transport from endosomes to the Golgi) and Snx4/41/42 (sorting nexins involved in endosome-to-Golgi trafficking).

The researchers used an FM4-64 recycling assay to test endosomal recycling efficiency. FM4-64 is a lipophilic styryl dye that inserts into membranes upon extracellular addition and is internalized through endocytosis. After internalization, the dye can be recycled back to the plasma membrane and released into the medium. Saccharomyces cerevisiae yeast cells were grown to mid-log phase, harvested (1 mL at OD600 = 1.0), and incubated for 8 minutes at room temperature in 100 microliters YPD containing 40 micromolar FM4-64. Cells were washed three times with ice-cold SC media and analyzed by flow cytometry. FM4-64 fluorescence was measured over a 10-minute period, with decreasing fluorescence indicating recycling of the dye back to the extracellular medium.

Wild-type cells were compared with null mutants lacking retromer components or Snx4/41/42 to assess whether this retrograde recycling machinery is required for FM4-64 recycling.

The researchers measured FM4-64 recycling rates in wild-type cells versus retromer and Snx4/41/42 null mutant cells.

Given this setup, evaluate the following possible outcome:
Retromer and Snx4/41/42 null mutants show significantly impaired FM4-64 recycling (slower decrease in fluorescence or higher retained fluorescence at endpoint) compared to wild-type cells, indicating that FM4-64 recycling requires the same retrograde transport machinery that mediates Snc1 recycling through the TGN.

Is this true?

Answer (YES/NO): NO